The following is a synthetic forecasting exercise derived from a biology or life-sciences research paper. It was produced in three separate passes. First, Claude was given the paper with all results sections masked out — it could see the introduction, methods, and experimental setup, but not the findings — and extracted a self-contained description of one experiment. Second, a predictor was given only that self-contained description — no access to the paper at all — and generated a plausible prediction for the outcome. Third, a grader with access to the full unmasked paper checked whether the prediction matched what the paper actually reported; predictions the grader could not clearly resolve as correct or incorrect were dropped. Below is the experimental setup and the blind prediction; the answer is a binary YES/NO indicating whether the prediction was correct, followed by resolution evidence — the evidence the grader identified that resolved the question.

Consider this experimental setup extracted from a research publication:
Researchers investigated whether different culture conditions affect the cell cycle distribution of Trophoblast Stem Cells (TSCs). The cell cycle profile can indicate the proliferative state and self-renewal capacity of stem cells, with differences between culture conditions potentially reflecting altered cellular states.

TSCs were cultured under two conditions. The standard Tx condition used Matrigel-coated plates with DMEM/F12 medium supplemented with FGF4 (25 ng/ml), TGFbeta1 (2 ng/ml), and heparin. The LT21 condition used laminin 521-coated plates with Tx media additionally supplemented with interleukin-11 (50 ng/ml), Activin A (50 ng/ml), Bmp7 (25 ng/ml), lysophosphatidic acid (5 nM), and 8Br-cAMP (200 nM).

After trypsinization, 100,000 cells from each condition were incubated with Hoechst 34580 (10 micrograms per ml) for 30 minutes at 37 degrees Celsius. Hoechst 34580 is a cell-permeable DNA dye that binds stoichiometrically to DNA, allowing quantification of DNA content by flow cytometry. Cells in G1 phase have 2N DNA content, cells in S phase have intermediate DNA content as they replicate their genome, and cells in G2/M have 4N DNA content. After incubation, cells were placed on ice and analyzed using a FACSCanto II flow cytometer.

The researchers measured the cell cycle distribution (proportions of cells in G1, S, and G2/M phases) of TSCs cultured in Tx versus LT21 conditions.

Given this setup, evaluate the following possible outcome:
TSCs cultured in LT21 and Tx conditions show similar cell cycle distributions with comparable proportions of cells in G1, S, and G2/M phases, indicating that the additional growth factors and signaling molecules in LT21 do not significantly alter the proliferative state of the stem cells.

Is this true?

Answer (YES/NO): YES